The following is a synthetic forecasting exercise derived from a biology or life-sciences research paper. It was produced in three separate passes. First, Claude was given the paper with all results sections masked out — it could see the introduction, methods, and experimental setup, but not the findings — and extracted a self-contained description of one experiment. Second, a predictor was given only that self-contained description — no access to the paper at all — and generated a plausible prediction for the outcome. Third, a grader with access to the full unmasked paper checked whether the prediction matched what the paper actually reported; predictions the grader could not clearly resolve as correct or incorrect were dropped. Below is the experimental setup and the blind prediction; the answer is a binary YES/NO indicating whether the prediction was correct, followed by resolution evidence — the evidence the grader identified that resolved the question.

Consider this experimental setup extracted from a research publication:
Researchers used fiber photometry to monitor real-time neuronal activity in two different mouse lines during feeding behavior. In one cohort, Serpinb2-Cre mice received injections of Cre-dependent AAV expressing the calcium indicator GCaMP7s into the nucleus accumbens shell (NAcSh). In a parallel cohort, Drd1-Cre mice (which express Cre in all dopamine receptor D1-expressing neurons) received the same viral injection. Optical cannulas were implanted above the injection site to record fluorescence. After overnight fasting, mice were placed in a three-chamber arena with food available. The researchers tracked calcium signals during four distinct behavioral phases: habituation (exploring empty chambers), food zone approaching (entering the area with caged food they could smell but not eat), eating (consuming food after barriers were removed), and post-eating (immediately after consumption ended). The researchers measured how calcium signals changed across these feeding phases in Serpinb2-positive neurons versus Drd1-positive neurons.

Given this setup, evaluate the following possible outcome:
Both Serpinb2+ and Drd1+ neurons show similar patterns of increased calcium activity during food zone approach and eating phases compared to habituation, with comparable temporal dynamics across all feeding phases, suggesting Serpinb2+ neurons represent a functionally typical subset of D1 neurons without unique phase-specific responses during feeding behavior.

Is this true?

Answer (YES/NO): NO